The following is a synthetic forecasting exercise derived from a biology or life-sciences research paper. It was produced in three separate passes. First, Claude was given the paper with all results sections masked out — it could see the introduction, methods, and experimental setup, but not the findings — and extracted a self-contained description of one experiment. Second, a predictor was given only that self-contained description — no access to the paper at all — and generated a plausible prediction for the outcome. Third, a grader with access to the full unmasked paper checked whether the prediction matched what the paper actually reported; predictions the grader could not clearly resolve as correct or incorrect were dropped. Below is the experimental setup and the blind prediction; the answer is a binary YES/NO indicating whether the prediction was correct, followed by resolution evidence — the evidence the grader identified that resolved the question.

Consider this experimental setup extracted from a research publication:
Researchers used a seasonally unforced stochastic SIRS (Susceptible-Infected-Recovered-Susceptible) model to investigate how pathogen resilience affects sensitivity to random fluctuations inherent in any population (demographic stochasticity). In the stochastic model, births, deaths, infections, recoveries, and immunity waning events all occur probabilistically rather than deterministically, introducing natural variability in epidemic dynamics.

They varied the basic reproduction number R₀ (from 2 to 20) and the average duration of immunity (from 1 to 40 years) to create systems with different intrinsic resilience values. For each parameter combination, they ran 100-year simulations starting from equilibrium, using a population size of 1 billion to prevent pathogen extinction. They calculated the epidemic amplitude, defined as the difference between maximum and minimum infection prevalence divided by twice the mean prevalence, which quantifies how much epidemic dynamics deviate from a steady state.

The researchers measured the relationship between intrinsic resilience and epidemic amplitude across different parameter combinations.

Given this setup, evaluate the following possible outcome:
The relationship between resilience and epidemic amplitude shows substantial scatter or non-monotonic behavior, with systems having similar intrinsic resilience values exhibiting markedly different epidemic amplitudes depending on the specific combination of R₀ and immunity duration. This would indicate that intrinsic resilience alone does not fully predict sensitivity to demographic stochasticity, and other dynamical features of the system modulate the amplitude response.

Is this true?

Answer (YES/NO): NO